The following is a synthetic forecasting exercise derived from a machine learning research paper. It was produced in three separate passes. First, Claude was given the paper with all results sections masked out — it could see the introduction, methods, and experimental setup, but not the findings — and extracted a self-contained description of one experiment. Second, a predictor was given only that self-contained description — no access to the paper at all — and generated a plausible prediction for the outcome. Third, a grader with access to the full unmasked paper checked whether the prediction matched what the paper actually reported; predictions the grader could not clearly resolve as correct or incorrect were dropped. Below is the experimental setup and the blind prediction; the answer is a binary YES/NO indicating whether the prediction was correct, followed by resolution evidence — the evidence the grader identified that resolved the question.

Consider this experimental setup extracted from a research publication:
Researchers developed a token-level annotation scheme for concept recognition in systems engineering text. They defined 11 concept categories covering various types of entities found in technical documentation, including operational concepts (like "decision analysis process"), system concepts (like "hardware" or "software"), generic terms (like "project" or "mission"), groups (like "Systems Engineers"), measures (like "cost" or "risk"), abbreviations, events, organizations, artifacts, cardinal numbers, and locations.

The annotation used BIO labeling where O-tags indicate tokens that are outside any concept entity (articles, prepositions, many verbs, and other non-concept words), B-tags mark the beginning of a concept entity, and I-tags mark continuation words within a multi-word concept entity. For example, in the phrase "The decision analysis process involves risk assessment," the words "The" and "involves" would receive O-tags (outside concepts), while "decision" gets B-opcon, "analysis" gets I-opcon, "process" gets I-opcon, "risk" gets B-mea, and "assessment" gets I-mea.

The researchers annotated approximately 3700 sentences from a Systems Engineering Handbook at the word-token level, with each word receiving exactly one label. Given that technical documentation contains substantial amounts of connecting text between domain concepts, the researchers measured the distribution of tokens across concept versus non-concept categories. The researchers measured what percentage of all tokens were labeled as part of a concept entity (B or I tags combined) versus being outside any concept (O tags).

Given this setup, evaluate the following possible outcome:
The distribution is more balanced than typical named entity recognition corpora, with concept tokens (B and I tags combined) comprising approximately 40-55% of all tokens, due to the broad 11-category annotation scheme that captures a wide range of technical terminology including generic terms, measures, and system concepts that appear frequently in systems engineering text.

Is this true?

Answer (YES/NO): NO